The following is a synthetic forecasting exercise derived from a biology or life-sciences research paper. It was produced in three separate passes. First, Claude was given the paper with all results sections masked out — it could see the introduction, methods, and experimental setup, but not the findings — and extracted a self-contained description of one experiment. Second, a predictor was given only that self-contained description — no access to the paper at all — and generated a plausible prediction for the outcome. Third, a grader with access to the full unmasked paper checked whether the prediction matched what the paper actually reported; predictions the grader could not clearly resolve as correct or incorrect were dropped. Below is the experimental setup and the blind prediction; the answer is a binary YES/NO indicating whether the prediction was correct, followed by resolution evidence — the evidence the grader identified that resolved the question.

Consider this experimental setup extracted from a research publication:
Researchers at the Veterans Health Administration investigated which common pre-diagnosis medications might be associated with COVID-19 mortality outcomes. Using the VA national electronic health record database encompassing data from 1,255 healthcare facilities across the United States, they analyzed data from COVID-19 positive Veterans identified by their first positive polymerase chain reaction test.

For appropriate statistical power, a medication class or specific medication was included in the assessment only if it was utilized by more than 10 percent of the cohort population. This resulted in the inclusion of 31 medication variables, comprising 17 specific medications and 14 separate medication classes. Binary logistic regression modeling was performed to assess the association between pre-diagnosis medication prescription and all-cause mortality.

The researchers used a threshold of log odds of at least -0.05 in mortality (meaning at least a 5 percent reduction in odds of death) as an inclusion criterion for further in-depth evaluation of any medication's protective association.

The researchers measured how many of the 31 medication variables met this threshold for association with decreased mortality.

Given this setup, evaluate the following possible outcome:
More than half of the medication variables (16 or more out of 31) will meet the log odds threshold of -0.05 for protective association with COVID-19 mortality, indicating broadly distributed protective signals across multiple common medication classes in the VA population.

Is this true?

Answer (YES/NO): NO